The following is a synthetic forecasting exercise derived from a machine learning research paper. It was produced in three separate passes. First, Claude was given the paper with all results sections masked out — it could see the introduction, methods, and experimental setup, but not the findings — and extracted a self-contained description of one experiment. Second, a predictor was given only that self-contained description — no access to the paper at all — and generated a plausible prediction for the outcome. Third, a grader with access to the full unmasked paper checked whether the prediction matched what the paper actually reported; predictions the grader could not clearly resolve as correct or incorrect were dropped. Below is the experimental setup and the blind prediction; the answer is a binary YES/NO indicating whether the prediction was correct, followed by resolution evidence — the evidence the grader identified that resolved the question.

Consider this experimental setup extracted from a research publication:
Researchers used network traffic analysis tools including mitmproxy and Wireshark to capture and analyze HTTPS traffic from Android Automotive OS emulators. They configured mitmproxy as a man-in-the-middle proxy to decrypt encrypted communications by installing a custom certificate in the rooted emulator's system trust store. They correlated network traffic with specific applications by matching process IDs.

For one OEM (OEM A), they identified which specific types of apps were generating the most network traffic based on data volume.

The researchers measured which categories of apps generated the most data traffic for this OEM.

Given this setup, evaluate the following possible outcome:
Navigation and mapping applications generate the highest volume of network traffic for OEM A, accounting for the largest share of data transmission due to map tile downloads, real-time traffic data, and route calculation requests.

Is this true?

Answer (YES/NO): NO